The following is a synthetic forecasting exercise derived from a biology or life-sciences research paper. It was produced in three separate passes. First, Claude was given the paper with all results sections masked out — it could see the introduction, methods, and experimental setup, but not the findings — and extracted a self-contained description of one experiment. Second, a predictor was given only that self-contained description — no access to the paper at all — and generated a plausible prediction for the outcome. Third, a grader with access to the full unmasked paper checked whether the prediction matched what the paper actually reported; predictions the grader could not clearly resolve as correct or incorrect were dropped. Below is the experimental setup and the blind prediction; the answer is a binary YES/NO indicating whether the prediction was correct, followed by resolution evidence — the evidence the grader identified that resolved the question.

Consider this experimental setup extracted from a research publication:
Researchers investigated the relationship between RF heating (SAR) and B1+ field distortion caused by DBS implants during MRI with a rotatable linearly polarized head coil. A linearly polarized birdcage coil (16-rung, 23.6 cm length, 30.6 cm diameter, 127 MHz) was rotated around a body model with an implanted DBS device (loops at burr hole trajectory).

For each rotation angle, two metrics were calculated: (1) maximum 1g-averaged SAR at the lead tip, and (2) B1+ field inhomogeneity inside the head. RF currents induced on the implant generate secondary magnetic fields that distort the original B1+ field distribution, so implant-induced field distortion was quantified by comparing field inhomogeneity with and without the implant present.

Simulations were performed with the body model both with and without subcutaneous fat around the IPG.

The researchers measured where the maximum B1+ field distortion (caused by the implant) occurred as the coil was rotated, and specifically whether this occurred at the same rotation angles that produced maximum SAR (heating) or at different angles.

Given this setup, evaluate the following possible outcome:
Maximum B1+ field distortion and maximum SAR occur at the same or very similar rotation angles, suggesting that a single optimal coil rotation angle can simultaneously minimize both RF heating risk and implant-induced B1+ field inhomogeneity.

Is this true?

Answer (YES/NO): YES